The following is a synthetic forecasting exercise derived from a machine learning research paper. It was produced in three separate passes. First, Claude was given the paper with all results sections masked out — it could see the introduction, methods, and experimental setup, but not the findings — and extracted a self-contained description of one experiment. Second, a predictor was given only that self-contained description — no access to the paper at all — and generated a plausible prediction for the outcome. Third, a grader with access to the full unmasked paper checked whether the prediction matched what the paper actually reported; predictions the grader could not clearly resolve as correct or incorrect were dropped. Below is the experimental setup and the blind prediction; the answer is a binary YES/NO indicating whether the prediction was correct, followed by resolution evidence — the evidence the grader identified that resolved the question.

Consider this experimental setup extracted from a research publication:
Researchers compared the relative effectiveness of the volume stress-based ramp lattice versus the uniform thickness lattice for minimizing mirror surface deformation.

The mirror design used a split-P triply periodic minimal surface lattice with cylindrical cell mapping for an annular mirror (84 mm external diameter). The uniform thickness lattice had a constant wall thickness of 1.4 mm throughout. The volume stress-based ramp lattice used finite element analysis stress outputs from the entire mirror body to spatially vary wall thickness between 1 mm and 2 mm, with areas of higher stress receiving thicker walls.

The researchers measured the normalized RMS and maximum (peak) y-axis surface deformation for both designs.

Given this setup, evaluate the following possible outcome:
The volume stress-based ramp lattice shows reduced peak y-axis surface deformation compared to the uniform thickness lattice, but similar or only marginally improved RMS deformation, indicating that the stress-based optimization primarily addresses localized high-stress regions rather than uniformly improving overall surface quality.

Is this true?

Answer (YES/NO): NO